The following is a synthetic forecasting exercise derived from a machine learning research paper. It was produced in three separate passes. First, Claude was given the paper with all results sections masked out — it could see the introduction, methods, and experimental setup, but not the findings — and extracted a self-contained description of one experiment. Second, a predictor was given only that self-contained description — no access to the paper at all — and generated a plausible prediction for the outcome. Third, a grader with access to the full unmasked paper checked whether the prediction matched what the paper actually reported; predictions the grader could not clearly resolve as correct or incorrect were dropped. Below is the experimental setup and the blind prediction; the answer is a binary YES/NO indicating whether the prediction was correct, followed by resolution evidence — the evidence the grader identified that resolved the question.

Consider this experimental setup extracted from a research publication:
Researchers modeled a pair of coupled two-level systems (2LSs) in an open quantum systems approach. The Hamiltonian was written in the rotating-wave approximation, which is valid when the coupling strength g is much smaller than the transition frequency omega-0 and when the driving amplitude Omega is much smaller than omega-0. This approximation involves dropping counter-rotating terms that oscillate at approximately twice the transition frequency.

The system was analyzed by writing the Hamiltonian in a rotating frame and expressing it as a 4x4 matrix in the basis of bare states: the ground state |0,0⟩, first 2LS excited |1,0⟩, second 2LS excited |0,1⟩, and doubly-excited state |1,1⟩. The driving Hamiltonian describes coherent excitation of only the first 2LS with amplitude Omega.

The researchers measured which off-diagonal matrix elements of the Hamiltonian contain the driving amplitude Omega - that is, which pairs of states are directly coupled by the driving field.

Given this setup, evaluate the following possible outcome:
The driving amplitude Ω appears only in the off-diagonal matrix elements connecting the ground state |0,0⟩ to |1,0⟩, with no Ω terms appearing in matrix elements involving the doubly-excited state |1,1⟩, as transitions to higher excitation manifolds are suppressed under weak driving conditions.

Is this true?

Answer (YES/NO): NO